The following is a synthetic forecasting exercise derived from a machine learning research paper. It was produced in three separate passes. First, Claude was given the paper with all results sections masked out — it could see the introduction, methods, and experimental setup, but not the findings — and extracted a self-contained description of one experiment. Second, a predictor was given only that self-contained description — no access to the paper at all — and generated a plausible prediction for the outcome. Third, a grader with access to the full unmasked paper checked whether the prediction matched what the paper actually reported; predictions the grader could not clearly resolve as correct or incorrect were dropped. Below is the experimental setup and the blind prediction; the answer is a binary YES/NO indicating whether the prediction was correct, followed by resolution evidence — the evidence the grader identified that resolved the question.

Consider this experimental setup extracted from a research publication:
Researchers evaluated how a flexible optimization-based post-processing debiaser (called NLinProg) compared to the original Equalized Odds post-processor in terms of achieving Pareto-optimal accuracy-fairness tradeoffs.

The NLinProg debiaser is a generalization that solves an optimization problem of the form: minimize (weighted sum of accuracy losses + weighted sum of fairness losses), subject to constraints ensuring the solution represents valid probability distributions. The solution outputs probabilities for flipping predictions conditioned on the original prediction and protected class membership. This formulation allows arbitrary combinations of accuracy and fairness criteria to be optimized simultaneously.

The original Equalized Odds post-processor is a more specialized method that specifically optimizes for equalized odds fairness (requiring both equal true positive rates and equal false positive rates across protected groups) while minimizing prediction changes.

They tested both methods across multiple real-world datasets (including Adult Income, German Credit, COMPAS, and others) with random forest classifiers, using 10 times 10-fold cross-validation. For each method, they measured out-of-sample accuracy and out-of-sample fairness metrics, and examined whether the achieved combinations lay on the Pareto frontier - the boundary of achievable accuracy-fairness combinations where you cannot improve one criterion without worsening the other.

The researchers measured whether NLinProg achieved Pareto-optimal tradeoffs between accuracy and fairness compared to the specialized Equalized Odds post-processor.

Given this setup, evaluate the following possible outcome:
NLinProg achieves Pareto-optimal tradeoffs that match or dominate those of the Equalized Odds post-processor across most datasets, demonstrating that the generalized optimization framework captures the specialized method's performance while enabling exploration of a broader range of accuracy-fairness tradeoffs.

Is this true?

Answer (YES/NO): NO